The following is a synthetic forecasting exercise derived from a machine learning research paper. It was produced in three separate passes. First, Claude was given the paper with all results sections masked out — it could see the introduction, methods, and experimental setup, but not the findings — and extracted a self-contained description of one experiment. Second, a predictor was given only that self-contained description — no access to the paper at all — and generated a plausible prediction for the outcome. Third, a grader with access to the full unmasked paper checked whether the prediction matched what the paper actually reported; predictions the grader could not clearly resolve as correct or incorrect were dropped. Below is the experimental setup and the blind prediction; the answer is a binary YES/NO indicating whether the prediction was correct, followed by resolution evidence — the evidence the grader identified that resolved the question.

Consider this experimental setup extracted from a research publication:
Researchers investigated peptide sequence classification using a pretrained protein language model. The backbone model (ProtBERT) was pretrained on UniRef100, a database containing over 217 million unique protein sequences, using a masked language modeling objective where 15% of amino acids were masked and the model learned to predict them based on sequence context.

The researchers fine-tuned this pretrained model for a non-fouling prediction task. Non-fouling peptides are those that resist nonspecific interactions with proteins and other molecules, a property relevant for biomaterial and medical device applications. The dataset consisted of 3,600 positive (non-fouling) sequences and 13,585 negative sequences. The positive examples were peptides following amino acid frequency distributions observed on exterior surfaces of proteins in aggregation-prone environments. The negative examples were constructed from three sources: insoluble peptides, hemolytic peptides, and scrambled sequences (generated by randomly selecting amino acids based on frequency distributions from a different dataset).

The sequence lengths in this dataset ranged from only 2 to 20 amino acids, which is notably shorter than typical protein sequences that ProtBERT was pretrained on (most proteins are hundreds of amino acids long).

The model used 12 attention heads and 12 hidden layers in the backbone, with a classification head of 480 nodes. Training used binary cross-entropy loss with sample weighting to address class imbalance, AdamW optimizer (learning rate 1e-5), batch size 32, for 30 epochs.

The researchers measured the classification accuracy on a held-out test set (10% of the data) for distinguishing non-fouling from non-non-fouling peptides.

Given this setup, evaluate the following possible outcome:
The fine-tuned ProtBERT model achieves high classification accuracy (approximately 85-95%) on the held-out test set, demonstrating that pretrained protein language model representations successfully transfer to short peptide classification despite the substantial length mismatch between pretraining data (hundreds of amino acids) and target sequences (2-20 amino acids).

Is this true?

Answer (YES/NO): YES